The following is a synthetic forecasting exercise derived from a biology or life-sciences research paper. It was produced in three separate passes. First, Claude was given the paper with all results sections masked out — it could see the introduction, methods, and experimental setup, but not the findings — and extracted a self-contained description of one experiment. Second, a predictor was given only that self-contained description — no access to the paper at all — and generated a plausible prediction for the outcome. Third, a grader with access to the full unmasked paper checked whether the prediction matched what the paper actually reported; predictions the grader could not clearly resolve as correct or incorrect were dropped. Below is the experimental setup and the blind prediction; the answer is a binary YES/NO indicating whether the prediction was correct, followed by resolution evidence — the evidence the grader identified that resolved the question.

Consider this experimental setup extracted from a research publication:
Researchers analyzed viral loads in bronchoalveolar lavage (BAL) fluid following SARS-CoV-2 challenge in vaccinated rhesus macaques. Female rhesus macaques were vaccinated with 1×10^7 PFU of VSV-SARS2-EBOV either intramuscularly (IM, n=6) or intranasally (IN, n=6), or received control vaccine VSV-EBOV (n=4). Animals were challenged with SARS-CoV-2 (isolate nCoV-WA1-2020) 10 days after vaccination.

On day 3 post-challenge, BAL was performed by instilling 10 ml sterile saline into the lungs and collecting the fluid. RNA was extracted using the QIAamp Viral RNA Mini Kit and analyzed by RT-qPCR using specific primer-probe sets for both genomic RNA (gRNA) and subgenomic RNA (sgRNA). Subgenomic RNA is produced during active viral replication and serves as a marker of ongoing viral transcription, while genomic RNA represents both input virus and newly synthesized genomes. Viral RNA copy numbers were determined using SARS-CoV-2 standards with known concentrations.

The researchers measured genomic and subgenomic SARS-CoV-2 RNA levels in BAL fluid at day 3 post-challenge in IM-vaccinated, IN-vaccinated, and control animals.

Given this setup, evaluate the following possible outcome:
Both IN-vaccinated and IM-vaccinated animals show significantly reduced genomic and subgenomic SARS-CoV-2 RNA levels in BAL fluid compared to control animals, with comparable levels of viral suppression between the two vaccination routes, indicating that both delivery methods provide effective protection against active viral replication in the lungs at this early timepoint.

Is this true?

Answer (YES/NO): NO